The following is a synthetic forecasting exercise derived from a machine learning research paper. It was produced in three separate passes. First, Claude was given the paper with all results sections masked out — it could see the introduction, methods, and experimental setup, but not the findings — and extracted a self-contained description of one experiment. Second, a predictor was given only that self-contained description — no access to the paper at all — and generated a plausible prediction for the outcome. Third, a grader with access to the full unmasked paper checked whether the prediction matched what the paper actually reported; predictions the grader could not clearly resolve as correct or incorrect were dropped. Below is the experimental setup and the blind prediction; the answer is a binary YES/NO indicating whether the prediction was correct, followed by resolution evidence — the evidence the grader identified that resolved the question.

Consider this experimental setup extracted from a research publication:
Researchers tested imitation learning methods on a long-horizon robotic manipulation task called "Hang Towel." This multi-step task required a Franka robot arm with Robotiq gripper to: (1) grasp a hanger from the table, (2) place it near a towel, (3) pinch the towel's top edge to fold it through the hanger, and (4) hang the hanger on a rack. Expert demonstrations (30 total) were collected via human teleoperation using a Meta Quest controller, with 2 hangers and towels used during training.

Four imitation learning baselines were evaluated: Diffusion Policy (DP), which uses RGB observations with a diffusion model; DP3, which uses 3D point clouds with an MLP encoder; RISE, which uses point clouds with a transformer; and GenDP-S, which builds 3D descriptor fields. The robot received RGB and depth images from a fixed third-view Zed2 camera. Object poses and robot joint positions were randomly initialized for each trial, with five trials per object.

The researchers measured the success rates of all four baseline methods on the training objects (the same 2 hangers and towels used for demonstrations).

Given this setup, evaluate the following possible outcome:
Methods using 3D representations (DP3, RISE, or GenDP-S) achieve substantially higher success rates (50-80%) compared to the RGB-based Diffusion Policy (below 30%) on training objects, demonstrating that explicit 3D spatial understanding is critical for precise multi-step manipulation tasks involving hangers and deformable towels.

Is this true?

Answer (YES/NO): NO